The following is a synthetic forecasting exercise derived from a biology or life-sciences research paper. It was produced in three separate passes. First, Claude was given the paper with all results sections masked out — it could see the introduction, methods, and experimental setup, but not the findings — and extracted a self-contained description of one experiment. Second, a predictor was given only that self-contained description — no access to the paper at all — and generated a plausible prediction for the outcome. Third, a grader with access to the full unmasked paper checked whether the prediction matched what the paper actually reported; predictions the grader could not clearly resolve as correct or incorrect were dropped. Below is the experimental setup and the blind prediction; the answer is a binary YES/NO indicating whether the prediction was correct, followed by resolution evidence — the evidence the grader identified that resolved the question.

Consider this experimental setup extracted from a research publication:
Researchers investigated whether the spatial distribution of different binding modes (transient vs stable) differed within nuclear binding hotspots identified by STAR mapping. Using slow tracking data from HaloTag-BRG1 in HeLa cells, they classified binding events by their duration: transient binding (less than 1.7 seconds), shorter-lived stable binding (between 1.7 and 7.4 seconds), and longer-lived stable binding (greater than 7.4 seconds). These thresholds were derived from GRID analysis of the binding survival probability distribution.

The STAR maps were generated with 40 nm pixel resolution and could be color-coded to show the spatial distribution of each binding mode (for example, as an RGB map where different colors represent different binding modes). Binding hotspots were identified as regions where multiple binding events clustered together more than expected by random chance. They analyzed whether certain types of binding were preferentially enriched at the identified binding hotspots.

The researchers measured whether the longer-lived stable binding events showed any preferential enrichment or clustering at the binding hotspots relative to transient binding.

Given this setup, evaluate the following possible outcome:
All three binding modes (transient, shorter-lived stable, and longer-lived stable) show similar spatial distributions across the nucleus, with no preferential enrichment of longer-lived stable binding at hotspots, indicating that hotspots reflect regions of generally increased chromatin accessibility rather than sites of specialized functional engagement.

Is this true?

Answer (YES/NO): NO